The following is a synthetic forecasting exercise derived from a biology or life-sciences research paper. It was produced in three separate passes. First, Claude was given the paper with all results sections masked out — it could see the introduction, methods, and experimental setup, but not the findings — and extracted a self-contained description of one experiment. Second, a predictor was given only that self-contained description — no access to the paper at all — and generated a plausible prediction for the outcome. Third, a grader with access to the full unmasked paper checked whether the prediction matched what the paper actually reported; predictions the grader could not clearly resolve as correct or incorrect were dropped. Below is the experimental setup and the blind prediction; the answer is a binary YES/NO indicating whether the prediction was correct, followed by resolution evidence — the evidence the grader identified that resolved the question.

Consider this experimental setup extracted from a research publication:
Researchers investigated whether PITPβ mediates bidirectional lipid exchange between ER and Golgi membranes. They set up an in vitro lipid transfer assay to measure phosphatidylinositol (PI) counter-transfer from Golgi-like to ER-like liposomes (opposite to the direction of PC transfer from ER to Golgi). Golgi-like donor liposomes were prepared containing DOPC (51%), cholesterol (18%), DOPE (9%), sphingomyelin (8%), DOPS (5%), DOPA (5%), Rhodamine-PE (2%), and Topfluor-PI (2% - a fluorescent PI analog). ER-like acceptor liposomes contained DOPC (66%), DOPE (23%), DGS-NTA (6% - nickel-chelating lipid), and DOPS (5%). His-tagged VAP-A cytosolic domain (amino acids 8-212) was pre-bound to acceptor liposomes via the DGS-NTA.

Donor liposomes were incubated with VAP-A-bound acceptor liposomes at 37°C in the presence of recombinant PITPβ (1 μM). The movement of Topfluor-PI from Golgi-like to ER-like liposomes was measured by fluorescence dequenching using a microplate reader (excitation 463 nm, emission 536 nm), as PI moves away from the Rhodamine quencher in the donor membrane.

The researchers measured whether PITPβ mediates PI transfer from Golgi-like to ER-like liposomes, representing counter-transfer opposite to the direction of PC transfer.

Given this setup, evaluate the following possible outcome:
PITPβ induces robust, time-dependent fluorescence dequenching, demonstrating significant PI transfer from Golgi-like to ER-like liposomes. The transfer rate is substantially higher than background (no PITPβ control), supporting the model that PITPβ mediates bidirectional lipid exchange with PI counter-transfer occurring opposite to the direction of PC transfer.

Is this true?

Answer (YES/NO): YES